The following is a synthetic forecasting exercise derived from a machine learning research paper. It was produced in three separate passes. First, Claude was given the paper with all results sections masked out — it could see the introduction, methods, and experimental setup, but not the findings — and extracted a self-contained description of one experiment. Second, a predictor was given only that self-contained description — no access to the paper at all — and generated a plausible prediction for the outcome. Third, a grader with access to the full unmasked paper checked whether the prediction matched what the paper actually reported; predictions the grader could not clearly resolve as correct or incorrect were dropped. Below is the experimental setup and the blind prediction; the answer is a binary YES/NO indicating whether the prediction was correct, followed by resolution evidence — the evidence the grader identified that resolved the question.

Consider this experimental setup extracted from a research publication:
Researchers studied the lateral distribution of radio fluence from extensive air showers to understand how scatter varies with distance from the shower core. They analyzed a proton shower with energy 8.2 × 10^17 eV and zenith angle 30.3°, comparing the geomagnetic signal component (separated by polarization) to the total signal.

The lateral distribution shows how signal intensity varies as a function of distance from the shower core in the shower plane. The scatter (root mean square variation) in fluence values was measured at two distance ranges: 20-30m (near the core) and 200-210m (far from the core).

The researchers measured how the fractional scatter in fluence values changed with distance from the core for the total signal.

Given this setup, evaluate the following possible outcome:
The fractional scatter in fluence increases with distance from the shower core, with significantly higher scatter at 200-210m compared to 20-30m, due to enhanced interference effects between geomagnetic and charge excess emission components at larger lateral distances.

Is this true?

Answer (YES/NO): YES